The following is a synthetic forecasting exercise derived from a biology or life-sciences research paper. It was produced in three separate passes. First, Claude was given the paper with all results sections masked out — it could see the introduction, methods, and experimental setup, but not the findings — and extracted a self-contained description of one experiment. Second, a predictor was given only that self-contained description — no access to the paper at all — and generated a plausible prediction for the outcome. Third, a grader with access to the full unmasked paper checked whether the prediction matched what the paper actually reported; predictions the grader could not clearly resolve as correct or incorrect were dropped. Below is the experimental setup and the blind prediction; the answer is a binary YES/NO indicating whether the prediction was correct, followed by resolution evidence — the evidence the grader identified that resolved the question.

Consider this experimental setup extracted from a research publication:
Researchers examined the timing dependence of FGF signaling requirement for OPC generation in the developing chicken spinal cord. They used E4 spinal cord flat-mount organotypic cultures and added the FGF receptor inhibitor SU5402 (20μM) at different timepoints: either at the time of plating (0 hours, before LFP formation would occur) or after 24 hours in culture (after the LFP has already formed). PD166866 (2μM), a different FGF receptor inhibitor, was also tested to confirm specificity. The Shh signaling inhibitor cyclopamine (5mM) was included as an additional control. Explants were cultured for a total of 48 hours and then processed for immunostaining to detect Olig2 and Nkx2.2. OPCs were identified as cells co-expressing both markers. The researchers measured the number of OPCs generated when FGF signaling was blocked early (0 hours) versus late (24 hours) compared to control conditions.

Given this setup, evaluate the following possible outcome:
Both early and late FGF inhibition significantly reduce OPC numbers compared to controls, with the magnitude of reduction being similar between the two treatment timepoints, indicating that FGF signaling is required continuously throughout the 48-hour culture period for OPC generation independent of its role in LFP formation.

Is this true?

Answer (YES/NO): NO